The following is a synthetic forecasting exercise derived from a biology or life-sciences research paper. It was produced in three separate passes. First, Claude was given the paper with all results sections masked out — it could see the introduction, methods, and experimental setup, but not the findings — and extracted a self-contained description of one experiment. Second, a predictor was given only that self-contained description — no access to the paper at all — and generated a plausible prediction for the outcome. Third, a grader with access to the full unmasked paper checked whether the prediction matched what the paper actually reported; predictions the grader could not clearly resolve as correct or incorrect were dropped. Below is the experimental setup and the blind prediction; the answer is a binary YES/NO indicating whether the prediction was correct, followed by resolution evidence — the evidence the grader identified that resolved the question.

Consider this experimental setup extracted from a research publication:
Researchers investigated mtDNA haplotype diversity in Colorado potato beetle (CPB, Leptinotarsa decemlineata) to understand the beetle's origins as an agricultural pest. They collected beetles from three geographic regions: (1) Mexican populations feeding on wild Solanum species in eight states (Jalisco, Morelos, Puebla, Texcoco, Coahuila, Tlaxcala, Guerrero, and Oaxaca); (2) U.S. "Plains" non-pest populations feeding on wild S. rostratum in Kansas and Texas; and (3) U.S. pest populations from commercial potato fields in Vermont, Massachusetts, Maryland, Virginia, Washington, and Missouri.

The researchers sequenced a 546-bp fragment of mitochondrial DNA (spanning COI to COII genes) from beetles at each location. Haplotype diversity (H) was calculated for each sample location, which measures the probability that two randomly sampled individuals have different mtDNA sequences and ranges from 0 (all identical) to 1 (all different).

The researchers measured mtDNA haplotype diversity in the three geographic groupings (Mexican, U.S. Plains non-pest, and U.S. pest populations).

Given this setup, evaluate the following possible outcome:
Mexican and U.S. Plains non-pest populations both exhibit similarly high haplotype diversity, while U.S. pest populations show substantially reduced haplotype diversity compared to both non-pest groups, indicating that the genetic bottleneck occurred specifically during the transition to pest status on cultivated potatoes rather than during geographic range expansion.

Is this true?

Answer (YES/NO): NO